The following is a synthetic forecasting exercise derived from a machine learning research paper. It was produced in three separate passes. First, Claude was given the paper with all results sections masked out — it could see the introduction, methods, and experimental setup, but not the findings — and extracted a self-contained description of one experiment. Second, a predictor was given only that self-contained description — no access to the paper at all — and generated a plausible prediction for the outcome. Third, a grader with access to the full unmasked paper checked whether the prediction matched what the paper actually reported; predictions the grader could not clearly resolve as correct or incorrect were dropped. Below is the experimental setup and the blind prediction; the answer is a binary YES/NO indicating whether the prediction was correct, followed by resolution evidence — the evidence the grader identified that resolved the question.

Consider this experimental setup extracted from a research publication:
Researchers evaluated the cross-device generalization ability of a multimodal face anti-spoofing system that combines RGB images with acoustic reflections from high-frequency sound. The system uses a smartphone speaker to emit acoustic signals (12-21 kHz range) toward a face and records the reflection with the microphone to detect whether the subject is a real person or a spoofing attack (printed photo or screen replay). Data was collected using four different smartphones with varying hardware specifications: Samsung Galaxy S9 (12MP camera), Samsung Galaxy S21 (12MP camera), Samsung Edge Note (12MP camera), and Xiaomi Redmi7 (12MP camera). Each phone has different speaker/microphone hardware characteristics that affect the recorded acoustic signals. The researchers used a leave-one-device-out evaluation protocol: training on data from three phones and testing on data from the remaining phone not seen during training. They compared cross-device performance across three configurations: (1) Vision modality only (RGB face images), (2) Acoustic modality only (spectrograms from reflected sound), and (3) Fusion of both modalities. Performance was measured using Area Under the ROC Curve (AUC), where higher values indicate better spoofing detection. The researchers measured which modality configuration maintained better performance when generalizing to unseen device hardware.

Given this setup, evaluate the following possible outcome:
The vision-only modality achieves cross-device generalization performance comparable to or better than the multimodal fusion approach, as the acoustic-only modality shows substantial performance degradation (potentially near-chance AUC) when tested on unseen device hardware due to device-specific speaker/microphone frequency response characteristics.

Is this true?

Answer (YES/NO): NO